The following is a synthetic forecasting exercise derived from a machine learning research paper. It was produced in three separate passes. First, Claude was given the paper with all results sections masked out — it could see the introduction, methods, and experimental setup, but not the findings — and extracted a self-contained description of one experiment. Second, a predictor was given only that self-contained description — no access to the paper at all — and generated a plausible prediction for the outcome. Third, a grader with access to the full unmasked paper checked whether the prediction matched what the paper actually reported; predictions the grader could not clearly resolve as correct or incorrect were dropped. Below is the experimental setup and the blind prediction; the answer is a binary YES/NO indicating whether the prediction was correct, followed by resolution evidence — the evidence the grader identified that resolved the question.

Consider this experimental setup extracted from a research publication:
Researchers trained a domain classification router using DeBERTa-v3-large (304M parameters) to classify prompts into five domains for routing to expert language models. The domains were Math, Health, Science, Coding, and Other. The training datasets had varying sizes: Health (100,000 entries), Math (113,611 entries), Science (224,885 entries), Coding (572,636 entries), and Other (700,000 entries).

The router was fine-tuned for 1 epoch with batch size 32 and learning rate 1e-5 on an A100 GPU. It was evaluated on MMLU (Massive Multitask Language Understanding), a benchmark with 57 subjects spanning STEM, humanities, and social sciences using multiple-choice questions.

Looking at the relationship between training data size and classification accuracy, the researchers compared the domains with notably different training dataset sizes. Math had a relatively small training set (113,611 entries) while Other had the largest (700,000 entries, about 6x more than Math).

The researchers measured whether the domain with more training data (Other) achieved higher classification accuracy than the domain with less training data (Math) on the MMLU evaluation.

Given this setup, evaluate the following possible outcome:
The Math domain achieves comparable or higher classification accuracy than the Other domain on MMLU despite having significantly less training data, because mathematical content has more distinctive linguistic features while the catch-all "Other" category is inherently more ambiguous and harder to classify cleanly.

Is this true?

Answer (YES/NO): YES